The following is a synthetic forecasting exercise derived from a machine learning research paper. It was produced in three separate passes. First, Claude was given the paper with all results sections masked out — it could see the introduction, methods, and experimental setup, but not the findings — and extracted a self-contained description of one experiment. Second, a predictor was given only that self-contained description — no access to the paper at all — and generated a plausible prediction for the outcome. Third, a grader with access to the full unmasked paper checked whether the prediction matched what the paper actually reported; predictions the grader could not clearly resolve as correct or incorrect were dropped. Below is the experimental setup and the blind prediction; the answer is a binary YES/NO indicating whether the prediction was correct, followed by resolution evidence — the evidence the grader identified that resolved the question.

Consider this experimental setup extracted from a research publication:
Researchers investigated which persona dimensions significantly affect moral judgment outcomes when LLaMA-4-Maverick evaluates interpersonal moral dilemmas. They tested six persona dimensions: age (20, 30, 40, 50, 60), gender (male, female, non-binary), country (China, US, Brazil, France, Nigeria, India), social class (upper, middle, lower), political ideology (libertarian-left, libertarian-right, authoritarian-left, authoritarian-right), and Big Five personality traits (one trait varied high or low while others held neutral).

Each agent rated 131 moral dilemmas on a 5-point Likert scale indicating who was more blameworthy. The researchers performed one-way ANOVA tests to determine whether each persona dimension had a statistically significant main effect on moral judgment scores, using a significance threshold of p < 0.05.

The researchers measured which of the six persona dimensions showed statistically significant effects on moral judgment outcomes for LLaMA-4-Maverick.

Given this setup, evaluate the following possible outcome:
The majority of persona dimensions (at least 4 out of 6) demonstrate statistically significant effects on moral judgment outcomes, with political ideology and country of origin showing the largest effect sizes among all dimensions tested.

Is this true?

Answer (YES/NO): NO